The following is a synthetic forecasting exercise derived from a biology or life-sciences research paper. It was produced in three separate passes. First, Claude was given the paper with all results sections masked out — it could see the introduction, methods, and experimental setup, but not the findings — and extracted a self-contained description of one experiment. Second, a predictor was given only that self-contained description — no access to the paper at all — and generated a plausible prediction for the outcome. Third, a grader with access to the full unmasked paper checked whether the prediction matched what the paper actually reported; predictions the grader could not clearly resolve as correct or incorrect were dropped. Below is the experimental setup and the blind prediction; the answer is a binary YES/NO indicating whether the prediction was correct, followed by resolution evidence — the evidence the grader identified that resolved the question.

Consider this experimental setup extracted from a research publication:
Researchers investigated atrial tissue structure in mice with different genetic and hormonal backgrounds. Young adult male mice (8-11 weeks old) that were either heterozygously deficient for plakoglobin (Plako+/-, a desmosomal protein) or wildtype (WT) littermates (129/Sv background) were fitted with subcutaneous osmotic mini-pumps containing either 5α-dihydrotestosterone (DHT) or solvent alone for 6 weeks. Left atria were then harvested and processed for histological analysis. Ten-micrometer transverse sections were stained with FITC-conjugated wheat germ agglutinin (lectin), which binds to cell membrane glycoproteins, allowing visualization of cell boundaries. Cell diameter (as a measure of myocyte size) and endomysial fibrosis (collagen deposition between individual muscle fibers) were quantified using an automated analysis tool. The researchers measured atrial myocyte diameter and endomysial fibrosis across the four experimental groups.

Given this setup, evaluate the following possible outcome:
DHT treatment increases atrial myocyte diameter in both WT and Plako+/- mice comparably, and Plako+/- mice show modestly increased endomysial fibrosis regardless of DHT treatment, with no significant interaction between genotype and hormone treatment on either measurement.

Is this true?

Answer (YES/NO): NO